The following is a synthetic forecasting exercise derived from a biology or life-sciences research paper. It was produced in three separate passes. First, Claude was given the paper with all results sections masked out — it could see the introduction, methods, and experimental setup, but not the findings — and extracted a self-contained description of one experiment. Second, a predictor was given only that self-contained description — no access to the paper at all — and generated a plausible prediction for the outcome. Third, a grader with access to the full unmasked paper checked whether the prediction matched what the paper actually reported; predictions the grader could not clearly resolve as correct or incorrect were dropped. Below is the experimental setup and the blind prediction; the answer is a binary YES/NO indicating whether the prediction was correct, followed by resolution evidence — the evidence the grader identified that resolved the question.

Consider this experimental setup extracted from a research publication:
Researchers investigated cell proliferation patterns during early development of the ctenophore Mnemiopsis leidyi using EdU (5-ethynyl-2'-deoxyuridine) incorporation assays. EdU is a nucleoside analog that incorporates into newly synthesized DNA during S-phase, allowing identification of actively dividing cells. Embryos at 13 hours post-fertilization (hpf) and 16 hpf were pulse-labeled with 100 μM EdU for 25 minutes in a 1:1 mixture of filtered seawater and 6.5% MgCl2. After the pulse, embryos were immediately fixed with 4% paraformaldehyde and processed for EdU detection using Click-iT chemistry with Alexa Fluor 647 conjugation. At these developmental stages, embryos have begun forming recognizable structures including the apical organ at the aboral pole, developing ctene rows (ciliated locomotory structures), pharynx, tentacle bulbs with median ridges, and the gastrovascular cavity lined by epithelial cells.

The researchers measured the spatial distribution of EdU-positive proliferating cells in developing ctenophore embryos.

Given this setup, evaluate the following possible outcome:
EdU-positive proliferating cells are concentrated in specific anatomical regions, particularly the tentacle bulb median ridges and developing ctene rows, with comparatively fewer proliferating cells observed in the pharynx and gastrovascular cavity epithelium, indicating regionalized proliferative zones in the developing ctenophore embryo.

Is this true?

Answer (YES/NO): NO